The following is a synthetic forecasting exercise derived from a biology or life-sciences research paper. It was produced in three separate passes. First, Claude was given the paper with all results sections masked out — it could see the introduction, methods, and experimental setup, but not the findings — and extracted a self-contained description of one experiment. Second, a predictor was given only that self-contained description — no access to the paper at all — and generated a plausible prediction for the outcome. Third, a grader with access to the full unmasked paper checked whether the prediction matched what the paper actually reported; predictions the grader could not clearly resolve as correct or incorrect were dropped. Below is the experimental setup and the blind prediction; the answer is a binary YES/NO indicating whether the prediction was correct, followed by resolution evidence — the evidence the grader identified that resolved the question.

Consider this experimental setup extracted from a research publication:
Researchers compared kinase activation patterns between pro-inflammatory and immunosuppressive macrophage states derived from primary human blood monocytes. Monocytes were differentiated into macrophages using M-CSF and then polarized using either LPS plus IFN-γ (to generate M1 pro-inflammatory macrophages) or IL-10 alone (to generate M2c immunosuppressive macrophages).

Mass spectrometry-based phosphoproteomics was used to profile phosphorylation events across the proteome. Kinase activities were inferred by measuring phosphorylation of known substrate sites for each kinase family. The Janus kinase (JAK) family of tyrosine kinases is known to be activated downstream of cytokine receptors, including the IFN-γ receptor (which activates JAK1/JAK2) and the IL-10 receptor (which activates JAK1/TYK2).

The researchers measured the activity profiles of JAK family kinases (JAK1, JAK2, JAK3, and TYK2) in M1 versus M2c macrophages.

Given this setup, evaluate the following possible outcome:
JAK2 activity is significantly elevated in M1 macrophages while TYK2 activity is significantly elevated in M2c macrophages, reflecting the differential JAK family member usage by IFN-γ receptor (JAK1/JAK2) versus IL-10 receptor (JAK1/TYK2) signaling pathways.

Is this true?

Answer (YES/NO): NO